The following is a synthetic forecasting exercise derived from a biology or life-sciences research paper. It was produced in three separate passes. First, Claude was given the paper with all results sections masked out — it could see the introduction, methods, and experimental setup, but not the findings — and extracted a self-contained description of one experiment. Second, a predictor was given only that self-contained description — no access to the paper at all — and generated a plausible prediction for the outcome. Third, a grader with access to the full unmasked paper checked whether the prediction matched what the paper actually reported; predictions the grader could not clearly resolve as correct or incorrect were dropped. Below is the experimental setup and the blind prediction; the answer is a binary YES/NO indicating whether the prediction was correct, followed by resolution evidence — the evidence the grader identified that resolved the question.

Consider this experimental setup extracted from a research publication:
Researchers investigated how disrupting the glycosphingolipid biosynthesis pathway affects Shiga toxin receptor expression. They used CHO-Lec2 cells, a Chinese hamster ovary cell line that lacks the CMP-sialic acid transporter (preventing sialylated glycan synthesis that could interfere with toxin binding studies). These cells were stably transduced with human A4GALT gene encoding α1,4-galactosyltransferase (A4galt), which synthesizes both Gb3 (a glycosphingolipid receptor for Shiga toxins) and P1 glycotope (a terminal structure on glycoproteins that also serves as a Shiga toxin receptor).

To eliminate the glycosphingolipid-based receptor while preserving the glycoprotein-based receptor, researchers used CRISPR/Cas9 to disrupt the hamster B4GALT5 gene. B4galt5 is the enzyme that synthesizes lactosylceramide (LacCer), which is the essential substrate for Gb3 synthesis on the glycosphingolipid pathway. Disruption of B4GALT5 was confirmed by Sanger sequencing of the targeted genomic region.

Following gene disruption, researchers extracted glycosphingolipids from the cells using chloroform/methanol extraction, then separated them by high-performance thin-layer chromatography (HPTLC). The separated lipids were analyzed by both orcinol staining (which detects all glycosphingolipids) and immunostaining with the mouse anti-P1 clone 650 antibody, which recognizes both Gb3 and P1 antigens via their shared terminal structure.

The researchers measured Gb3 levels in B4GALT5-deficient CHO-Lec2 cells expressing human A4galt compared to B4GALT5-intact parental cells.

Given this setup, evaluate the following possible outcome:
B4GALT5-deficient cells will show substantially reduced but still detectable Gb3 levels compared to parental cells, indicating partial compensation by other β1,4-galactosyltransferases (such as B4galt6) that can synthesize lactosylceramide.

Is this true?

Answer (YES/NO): NO